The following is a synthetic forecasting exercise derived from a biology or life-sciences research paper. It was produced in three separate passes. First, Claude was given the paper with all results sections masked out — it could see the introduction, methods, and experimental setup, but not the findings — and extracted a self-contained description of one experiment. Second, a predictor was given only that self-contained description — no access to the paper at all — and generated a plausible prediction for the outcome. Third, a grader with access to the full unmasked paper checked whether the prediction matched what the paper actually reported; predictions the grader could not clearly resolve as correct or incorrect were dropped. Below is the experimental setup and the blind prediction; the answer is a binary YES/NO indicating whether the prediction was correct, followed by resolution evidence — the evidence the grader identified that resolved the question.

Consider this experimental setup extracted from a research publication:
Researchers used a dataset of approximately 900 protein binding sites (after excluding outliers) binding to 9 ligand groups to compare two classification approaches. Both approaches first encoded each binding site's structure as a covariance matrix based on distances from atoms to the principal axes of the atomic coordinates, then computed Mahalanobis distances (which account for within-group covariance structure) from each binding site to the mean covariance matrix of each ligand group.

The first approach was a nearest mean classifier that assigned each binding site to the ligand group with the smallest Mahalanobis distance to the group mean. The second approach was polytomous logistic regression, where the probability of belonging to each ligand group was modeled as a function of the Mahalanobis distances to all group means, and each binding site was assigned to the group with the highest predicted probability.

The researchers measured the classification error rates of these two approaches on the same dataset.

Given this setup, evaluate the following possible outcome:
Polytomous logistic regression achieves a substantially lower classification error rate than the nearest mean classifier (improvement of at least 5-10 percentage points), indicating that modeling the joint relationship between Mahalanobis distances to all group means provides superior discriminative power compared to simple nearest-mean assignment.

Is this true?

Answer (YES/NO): YES